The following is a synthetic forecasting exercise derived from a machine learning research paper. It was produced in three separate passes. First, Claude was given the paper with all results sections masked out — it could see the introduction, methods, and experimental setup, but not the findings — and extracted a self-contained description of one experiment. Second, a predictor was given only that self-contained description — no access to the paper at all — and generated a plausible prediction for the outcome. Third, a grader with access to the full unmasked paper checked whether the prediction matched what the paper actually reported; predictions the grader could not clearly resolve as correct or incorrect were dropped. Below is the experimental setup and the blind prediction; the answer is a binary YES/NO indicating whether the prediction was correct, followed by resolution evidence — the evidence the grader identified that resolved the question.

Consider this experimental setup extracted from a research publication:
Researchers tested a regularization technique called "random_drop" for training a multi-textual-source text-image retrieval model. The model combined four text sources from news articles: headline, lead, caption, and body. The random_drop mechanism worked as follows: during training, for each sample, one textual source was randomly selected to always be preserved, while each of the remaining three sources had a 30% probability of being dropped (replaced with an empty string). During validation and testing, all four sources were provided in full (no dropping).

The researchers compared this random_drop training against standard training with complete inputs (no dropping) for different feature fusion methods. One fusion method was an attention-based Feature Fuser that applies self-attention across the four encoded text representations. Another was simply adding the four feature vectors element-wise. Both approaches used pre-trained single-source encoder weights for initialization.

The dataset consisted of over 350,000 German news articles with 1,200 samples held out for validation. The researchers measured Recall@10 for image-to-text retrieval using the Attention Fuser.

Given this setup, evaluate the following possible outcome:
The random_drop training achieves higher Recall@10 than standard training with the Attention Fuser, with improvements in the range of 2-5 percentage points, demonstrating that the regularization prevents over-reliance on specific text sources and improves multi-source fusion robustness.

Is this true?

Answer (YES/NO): YES